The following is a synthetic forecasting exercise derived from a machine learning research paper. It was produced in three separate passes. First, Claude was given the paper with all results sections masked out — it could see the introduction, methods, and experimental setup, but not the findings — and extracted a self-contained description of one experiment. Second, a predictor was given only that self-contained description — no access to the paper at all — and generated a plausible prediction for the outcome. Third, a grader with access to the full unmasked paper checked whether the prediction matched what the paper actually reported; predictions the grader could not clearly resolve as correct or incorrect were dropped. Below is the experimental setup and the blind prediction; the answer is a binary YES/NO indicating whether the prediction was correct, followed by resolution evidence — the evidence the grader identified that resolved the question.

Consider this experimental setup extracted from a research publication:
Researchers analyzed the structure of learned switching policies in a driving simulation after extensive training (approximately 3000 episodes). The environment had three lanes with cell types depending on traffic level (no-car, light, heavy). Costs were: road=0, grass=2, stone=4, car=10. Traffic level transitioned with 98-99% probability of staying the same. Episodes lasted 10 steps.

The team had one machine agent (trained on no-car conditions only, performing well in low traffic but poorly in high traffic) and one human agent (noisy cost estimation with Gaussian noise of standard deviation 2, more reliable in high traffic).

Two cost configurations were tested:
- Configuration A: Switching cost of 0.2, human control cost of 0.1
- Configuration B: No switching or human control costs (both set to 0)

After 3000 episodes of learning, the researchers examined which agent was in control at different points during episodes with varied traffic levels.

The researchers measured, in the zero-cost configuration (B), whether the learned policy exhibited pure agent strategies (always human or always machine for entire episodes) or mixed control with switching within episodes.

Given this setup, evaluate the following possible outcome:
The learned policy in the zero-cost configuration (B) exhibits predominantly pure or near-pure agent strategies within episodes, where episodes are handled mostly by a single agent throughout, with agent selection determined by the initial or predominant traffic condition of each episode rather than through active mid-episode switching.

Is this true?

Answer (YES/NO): NO